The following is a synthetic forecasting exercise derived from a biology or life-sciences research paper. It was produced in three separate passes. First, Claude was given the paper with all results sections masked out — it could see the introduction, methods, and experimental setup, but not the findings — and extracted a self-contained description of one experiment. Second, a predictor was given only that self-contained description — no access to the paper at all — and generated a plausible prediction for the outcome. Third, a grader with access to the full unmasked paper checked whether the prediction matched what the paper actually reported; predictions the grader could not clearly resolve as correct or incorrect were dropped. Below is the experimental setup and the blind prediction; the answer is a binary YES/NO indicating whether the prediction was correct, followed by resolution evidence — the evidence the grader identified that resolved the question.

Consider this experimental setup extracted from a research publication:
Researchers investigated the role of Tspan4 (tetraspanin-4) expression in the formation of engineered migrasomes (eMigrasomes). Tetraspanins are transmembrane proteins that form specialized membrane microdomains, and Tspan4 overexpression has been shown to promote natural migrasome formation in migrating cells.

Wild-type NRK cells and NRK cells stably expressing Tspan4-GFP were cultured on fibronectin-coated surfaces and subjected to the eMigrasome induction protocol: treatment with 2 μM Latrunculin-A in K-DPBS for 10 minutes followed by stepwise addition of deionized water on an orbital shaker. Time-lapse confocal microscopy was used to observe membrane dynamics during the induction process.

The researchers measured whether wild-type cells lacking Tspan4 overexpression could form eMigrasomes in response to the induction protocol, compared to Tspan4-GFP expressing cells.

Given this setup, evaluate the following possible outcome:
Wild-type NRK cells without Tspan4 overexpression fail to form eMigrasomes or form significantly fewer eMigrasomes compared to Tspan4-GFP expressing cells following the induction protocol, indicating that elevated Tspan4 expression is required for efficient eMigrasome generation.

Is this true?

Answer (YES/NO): YES